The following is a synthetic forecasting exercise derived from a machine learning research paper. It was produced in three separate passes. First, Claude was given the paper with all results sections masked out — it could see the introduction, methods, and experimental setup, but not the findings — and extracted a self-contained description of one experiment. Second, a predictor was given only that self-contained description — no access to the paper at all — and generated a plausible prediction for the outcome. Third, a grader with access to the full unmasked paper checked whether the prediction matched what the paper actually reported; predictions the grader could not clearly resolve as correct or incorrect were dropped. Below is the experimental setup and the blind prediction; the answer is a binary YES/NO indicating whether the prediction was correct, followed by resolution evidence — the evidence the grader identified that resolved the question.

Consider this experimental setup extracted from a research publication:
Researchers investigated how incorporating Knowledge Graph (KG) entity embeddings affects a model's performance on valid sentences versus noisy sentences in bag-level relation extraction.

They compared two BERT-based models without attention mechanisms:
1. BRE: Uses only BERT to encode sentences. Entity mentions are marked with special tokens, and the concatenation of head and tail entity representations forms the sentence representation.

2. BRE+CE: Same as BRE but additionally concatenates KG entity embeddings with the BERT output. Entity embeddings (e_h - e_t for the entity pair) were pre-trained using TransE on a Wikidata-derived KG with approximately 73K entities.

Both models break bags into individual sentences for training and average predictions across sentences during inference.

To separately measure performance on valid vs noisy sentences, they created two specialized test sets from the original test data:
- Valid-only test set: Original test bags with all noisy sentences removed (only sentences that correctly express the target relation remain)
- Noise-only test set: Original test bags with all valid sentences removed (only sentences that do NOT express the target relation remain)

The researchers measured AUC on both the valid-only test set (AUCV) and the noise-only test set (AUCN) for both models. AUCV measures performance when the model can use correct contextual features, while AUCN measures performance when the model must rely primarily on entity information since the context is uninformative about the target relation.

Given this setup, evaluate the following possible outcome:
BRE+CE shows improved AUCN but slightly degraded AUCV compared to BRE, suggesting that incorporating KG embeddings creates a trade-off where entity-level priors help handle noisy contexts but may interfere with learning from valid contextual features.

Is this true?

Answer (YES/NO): NO